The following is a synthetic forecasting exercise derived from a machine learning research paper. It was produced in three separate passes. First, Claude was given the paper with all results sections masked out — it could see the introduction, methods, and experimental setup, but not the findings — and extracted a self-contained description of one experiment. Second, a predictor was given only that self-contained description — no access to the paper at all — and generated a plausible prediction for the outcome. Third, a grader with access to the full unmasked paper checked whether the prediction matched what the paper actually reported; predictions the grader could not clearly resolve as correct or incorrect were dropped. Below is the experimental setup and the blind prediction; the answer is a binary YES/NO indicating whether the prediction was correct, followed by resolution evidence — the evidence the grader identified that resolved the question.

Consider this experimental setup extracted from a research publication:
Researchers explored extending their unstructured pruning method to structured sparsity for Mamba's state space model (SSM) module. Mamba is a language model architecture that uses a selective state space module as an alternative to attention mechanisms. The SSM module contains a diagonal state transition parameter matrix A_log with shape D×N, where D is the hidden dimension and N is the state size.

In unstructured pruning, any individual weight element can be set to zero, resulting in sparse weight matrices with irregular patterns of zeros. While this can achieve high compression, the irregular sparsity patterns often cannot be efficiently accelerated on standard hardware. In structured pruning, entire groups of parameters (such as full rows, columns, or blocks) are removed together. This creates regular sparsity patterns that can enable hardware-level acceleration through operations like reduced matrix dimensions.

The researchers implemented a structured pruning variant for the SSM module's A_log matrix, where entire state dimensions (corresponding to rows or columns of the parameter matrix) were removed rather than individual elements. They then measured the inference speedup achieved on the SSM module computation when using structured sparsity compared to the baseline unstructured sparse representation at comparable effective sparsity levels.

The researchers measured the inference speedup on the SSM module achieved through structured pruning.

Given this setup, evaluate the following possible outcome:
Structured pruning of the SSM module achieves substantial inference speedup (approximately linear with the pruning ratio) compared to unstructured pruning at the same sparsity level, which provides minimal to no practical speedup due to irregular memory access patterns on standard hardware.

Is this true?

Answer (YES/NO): NO